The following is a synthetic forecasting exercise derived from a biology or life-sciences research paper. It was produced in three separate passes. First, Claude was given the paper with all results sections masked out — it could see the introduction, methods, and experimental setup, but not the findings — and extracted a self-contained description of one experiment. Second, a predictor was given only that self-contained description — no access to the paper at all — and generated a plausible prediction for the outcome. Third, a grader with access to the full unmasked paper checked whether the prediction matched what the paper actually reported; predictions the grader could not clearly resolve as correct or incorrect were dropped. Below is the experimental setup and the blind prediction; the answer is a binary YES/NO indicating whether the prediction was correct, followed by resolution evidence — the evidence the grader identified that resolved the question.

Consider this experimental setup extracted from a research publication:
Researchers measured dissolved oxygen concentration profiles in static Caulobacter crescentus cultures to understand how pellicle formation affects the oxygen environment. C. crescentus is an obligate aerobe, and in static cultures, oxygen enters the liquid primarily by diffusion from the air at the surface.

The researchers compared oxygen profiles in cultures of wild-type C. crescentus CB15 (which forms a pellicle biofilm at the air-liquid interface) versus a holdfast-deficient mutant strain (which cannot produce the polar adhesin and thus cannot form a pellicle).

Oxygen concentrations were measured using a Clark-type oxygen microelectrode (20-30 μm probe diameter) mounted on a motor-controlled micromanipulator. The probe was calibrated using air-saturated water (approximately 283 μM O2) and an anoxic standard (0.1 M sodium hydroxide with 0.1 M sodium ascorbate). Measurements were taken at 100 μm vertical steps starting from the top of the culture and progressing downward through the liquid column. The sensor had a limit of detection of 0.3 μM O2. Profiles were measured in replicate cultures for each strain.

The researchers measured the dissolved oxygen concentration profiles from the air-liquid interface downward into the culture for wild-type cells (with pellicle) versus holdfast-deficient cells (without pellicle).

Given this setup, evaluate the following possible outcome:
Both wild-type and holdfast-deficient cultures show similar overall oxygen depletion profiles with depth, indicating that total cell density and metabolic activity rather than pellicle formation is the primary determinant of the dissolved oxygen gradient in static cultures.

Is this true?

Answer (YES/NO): YES